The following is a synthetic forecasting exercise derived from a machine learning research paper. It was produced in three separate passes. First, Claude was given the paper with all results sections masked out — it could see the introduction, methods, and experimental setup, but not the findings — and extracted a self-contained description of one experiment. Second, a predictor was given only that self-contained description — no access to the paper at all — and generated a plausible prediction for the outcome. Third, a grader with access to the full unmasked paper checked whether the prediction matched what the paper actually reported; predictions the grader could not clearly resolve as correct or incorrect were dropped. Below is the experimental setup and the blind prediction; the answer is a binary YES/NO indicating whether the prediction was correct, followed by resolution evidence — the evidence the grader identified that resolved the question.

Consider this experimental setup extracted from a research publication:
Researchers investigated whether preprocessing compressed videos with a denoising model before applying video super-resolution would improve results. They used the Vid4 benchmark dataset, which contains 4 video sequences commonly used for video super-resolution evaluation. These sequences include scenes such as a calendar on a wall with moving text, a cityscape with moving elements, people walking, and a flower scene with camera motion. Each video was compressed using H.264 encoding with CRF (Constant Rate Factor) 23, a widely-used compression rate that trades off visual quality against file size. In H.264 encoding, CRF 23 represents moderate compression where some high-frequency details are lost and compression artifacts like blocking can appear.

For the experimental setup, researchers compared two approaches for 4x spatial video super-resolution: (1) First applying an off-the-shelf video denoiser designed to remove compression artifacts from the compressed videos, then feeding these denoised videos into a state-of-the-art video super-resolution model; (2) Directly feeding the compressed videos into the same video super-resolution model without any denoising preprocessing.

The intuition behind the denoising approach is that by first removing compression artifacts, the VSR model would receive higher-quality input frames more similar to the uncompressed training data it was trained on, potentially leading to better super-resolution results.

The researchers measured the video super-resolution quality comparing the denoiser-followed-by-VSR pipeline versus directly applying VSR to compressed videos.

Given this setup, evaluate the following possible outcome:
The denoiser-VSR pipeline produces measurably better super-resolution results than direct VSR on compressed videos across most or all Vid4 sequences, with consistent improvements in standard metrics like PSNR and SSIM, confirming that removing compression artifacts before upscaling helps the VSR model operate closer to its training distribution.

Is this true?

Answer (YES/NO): NO